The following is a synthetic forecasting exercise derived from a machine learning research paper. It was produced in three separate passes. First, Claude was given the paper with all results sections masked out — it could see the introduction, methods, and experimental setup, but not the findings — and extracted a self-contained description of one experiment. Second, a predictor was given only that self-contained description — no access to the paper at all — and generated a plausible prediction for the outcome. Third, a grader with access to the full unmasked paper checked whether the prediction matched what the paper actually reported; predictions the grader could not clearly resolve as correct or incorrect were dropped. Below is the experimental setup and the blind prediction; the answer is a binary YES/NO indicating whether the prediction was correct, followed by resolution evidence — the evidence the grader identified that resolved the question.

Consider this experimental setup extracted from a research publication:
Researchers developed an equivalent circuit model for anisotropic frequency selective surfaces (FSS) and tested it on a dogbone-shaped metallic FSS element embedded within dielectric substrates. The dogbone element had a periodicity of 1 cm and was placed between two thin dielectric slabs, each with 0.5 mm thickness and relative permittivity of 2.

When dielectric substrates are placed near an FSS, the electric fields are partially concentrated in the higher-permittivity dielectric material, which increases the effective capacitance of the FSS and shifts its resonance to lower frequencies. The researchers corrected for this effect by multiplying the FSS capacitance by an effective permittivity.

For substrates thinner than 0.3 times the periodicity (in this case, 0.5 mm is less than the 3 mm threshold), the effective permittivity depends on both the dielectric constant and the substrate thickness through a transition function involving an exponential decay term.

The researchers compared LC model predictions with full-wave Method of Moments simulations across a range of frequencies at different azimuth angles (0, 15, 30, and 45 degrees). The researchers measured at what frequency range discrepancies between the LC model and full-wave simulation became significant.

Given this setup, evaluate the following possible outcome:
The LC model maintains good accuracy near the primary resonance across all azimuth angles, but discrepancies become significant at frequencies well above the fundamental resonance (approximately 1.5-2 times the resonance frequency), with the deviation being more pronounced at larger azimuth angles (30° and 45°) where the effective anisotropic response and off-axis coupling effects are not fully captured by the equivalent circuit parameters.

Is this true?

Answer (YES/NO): NO